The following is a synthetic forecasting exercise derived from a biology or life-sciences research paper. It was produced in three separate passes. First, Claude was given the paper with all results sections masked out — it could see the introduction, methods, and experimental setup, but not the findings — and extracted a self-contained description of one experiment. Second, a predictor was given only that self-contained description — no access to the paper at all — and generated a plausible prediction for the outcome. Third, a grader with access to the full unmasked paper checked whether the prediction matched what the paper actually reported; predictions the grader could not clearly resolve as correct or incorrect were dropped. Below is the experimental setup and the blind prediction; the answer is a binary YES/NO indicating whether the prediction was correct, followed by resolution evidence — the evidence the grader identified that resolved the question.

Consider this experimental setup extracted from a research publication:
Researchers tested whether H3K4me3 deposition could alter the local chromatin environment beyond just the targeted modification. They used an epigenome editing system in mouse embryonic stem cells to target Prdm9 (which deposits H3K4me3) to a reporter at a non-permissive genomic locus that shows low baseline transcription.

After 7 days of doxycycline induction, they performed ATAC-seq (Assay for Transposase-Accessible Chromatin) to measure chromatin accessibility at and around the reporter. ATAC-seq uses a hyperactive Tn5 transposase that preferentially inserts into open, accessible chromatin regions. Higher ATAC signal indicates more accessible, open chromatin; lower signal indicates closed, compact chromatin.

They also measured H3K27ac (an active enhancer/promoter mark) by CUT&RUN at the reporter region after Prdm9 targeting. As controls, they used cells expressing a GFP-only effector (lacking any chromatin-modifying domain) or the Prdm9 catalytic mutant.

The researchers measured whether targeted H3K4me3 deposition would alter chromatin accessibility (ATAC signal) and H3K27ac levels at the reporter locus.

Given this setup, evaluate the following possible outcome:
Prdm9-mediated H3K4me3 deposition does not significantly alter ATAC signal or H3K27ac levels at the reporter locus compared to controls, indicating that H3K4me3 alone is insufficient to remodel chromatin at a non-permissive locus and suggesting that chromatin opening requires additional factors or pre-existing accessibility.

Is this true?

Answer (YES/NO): NO